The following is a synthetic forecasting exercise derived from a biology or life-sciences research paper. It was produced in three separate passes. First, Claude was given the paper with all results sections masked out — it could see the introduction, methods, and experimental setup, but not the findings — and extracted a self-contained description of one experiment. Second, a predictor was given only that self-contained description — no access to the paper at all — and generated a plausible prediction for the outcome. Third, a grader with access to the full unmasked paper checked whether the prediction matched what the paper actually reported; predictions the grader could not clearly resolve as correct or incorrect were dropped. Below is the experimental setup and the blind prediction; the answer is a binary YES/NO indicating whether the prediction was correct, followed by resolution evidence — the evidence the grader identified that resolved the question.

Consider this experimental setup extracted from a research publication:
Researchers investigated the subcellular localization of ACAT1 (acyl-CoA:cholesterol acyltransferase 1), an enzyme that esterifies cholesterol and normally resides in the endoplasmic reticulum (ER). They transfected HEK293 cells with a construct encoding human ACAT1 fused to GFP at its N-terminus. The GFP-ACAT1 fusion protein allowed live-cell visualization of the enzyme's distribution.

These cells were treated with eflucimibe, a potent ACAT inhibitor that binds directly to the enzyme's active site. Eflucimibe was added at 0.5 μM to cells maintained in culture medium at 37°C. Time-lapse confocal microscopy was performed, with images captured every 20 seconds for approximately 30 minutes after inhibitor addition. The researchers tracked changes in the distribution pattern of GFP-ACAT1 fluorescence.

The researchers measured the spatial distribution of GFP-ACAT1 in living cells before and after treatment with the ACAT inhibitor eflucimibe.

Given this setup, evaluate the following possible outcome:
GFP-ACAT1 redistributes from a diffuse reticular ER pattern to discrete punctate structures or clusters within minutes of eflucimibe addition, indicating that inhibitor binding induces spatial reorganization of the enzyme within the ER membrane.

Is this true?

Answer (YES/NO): NO